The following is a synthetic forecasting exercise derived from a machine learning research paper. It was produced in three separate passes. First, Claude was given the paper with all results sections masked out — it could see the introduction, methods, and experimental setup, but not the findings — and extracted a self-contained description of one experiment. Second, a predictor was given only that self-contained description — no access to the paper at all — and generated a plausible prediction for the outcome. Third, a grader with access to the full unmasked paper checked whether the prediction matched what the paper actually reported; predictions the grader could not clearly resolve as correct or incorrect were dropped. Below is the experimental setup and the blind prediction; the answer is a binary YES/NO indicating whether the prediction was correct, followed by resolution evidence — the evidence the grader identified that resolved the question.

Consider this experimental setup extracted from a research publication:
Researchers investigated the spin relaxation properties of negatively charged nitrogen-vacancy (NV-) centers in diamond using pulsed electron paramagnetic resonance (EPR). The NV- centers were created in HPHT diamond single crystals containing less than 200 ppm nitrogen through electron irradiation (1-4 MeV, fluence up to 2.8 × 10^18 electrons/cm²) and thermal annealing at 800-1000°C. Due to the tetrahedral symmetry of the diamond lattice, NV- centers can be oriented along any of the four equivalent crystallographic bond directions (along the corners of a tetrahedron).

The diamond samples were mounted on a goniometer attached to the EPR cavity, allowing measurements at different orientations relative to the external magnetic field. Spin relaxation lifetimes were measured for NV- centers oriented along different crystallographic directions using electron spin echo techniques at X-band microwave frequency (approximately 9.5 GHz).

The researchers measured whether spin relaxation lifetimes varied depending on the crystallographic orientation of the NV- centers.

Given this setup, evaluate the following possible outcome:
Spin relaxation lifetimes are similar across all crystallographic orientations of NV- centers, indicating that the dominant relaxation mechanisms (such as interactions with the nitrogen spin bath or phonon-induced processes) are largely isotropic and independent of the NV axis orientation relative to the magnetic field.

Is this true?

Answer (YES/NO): NO